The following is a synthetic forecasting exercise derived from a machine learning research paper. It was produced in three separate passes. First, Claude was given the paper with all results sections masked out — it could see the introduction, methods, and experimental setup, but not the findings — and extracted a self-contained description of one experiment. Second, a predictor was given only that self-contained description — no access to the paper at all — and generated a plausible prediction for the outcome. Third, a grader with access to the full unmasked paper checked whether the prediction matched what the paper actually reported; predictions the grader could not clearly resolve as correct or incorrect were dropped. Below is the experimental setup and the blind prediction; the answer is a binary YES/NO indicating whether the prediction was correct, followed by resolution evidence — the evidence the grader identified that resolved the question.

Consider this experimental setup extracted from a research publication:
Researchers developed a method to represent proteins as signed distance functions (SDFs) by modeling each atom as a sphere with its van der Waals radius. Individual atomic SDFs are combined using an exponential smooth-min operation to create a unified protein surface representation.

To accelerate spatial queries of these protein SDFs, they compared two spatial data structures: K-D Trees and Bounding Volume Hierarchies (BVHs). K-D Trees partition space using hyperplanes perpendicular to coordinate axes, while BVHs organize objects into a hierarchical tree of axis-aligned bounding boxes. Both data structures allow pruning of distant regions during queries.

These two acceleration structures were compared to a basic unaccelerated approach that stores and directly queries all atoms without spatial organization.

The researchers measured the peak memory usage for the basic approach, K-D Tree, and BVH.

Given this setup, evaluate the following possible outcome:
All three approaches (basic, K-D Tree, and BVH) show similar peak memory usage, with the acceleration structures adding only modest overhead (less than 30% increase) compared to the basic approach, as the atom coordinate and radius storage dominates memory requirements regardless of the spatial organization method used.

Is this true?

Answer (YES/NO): NO